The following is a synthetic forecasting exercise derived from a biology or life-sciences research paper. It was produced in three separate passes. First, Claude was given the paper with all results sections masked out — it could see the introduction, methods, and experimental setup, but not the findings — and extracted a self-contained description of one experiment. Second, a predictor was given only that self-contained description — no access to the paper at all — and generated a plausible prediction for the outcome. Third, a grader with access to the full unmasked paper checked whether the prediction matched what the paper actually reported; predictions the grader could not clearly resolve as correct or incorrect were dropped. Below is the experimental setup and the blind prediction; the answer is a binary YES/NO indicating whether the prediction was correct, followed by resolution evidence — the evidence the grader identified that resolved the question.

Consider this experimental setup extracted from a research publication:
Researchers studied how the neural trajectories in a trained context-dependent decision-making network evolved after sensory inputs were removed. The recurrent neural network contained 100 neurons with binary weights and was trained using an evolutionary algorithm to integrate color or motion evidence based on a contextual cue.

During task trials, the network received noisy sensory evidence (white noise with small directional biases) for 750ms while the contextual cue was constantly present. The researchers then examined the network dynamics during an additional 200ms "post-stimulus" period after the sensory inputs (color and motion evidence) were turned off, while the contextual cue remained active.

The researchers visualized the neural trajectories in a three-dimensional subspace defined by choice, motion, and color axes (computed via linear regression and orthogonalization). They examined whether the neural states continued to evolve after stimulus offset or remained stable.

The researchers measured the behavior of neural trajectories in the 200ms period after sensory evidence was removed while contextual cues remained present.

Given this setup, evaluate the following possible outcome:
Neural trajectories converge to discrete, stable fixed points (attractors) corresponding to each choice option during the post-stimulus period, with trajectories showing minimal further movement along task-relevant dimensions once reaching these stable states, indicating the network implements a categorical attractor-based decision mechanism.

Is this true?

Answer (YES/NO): NO